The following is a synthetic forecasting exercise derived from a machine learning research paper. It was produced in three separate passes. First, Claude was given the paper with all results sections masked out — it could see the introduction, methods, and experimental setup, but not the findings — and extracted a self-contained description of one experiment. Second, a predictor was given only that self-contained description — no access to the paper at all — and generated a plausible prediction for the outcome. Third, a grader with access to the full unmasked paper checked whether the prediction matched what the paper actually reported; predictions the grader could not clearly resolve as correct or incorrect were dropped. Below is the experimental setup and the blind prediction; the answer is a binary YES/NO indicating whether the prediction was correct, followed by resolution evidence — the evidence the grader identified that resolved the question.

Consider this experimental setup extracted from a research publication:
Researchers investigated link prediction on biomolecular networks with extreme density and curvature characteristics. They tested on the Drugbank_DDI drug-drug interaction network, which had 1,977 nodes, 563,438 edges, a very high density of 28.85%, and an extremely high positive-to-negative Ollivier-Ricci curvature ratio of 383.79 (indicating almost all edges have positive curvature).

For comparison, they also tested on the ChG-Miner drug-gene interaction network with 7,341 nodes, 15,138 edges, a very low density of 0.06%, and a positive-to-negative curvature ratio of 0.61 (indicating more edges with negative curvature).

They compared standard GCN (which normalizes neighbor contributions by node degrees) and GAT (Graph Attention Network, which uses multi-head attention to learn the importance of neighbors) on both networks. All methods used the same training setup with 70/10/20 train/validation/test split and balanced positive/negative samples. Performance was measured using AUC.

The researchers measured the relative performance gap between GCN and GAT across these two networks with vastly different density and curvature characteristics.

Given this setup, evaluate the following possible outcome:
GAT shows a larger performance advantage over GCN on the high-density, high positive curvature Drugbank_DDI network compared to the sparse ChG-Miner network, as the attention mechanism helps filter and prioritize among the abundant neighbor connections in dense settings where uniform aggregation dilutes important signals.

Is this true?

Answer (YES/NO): YES